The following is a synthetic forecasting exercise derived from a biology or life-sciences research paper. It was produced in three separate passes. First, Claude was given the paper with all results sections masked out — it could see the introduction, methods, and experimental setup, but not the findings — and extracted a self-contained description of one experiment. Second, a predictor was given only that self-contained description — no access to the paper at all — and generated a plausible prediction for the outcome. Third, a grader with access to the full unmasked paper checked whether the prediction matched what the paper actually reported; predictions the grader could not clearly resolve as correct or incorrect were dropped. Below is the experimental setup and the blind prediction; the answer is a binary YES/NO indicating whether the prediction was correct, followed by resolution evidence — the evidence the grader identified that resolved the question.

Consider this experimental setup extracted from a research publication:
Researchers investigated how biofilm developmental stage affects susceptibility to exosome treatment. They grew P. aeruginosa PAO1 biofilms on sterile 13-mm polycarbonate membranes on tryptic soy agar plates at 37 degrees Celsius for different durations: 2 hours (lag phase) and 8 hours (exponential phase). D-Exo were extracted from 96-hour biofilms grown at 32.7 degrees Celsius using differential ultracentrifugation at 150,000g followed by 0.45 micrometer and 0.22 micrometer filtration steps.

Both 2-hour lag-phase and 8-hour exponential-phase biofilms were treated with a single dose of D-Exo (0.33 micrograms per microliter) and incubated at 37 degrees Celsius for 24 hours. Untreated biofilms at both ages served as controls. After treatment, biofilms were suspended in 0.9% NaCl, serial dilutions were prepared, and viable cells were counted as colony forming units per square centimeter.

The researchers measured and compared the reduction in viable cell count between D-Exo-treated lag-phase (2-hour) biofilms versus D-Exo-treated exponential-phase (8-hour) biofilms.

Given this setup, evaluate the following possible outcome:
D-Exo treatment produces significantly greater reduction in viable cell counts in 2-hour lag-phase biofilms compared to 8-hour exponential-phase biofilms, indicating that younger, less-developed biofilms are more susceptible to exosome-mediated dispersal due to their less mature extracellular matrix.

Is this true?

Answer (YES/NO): NO